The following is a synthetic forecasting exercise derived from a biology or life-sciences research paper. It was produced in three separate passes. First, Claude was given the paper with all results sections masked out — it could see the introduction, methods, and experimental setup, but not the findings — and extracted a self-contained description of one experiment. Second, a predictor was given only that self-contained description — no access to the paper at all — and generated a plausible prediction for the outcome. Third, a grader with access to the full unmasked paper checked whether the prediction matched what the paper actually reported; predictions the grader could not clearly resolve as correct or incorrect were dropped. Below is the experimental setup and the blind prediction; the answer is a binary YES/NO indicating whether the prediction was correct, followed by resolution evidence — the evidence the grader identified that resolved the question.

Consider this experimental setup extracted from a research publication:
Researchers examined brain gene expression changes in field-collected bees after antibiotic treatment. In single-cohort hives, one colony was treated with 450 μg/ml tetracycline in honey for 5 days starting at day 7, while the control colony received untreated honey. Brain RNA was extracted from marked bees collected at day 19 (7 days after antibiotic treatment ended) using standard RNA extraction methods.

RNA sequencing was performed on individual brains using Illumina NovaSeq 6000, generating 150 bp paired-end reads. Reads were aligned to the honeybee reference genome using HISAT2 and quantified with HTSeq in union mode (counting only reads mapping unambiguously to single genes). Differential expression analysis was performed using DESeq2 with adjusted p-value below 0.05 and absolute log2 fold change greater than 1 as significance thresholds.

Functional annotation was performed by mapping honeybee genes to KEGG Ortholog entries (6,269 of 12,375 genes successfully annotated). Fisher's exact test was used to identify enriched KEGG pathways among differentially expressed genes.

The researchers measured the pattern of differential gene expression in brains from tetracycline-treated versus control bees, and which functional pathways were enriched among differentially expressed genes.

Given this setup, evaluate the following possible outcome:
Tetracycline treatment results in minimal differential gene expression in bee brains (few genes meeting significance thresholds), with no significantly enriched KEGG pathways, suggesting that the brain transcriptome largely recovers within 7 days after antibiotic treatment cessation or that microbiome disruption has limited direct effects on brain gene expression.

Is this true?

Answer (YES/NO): NO